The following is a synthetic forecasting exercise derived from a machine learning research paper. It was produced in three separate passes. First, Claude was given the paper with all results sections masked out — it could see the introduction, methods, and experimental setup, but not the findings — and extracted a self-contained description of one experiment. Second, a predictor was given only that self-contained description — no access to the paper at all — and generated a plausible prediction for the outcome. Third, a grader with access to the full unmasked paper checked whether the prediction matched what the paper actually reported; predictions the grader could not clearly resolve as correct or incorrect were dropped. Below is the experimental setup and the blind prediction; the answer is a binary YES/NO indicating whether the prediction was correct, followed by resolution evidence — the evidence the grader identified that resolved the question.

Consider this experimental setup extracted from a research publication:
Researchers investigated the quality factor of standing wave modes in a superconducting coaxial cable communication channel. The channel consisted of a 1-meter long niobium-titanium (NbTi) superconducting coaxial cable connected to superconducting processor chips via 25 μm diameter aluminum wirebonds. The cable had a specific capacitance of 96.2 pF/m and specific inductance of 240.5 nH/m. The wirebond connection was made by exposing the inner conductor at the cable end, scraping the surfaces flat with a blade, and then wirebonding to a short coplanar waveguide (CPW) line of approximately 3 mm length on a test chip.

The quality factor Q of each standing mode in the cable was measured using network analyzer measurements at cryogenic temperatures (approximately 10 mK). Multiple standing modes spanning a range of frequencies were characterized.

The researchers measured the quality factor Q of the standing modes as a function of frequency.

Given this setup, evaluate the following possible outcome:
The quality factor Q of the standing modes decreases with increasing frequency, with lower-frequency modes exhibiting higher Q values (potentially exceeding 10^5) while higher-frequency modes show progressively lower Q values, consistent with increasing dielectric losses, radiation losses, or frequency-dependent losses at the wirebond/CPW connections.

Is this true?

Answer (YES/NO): NO